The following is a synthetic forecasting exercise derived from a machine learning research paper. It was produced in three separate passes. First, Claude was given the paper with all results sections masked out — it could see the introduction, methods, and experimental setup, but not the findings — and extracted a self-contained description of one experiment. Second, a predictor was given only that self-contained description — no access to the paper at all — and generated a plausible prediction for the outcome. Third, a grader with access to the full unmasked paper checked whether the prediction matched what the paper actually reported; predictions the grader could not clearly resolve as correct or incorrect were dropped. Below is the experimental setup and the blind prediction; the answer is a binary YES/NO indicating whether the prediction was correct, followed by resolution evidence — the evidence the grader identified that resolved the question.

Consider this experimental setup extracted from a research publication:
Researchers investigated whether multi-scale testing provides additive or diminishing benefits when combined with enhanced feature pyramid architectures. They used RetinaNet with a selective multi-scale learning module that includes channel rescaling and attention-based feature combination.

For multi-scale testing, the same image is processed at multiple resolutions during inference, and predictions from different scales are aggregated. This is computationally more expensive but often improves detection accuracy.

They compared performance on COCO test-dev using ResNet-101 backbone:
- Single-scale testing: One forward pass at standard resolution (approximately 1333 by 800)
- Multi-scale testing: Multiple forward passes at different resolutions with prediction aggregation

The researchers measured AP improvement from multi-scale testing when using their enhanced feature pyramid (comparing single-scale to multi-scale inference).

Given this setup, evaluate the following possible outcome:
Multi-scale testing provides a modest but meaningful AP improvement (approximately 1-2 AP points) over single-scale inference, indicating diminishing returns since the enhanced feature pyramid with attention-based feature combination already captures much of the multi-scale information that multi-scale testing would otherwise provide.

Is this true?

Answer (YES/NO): YES